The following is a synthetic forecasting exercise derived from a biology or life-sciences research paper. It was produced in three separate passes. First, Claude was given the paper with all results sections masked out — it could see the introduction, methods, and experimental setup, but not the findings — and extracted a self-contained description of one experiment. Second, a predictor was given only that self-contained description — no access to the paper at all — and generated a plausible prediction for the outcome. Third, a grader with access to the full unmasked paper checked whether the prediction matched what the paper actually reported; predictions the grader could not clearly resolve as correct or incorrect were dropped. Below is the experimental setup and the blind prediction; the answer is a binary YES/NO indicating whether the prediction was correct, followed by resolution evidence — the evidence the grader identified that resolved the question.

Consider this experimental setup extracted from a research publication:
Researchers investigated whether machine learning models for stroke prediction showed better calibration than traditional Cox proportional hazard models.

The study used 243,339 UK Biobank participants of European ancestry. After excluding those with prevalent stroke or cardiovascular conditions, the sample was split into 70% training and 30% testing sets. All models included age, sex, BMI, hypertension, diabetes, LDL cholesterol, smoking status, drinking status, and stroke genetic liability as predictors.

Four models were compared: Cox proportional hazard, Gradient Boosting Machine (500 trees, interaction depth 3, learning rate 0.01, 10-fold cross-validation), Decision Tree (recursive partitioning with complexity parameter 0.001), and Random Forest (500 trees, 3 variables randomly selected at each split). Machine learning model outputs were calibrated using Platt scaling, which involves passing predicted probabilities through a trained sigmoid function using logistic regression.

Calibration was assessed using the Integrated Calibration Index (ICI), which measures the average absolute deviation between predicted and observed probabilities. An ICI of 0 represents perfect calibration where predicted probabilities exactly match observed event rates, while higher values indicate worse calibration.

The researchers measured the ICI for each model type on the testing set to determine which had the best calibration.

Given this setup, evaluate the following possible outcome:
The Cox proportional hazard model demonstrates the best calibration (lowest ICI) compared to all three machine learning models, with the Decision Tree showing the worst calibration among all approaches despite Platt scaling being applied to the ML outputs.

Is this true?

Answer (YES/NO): NO